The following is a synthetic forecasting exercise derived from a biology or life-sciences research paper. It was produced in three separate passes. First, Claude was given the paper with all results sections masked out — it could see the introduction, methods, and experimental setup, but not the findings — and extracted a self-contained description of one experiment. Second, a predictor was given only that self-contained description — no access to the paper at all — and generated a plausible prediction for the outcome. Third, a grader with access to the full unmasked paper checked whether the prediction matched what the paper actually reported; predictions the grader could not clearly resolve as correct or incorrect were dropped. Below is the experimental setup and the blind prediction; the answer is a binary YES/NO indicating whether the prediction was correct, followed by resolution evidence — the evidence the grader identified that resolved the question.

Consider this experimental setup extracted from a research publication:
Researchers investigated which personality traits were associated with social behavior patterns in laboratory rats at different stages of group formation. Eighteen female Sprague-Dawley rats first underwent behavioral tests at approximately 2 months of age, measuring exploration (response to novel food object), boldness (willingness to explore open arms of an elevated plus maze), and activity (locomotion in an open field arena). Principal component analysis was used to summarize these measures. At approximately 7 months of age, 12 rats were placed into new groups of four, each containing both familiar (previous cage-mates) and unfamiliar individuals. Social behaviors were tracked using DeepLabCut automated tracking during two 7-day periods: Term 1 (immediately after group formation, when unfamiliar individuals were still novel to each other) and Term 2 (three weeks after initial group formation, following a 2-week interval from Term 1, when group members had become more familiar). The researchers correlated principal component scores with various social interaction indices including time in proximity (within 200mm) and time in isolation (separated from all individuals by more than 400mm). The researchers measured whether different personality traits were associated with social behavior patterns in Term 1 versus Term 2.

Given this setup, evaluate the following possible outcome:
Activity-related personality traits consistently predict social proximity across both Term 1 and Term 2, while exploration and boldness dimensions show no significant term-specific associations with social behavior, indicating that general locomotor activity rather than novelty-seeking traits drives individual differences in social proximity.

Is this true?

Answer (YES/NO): NO